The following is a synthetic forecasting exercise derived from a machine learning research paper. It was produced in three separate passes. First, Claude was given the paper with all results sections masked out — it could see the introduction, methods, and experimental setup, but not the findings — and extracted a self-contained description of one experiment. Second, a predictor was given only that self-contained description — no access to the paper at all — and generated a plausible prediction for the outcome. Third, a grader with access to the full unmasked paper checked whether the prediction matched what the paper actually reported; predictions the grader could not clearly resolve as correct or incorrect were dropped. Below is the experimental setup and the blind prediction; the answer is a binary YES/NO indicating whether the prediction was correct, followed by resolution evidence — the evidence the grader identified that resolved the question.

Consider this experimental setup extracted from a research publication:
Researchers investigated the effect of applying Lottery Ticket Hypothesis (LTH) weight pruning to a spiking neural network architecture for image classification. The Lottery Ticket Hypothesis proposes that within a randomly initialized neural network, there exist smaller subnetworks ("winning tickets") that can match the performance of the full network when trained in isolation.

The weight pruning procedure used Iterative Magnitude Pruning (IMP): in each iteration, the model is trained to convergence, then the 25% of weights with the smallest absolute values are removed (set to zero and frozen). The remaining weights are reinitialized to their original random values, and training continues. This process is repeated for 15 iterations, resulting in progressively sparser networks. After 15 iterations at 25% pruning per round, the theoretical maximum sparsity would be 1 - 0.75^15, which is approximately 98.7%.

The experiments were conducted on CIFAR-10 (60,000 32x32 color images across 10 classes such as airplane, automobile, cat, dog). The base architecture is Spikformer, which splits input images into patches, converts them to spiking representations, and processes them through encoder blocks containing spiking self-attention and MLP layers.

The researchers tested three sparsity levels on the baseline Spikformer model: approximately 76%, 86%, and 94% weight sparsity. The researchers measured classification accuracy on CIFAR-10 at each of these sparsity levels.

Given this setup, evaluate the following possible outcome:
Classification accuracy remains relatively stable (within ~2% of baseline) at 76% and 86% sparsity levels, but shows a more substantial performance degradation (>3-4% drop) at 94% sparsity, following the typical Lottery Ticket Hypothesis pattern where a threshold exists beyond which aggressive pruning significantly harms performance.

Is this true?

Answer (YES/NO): NO